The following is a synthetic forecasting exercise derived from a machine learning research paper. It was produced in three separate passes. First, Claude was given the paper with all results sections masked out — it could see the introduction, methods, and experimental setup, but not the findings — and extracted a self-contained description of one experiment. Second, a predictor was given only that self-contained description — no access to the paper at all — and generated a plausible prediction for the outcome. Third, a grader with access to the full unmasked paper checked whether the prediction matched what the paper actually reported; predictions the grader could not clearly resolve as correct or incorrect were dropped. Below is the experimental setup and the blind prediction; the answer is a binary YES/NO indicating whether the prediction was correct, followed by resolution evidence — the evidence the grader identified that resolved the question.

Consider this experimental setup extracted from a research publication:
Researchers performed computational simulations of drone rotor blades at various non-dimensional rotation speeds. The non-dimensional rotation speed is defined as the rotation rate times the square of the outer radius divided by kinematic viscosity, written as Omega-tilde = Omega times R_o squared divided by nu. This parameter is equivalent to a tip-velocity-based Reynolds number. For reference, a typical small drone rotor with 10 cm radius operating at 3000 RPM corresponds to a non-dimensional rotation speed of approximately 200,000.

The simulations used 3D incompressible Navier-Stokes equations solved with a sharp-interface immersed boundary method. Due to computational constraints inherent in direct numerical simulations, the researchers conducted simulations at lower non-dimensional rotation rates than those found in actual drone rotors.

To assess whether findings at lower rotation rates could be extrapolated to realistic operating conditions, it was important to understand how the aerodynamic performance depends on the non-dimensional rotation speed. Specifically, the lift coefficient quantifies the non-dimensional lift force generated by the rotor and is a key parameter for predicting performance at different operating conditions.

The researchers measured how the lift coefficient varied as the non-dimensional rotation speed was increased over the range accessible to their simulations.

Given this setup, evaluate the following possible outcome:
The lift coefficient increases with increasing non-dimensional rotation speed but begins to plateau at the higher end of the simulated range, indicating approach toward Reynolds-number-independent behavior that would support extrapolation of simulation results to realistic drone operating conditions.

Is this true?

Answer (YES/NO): YES